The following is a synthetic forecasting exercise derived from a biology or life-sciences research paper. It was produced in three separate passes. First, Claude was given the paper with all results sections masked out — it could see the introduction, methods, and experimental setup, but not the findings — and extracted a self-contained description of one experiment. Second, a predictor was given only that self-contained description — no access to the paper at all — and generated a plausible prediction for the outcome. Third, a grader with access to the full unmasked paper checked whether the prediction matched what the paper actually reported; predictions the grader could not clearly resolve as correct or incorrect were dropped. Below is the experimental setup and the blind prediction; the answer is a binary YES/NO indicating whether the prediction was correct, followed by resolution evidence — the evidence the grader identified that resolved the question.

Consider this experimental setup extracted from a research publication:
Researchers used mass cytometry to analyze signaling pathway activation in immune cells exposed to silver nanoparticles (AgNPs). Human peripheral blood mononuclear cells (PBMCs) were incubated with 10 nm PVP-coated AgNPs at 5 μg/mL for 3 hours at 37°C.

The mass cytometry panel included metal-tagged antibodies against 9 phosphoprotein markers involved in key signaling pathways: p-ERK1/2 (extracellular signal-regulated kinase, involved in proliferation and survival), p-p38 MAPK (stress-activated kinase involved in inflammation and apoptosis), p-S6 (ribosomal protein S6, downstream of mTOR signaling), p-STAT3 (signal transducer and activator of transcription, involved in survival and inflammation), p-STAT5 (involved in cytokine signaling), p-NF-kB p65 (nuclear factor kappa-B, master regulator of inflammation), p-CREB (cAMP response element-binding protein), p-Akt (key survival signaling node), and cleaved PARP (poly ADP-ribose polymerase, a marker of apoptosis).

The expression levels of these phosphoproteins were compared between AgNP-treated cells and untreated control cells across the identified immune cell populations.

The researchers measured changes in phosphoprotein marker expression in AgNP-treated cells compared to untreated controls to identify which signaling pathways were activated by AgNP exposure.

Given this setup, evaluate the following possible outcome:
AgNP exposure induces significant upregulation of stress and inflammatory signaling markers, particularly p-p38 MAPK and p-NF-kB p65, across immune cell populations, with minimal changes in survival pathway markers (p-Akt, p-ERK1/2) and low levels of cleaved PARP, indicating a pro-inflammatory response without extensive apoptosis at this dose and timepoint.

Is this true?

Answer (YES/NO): NO